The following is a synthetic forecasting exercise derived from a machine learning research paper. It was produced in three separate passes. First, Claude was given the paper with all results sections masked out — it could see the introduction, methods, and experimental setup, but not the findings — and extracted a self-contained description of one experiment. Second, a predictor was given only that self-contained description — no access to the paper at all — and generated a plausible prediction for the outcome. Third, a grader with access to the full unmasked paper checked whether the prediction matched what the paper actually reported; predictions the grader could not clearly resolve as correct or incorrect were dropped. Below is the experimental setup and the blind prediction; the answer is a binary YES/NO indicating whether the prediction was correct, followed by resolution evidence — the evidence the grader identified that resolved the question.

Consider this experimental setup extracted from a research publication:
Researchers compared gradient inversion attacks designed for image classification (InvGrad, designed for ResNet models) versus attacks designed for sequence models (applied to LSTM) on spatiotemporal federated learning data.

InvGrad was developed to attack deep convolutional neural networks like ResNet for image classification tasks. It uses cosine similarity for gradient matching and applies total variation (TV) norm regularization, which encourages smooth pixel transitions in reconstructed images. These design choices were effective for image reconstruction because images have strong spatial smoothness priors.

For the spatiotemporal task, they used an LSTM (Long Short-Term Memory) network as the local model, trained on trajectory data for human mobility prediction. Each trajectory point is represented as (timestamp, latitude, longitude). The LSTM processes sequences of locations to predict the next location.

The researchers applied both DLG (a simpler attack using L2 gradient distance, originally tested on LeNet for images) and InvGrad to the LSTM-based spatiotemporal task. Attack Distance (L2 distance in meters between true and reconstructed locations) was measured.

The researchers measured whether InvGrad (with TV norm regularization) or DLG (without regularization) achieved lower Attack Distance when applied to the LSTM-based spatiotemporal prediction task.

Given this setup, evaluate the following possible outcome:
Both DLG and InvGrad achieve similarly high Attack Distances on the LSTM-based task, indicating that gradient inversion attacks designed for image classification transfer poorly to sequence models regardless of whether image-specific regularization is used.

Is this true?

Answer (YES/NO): NO